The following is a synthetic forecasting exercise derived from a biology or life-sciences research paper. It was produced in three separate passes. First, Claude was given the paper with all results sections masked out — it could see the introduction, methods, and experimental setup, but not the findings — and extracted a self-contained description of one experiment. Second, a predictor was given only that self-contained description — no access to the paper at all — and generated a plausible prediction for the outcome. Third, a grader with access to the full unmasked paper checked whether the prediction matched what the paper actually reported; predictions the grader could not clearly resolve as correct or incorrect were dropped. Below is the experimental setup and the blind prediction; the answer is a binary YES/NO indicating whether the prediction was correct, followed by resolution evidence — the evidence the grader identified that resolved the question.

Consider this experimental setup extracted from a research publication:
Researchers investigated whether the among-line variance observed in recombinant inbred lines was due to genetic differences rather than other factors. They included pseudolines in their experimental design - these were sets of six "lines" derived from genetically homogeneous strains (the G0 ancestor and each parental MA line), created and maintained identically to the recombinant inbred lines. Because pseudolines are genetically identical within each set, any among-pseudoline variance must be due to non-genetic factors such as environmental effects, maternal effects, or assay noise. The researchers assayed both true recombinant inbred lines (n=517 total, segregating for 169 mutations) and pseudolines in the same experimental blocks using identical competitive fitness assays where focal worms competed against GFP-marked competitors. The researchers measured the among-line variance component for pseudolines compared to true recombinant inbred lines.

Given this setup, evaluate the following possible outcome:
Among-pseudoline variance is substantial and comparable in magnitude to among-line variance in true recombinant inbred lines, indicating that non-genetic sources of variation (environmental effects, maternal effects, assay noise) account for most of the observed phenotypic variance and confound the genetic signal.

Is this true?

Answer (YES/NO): NO